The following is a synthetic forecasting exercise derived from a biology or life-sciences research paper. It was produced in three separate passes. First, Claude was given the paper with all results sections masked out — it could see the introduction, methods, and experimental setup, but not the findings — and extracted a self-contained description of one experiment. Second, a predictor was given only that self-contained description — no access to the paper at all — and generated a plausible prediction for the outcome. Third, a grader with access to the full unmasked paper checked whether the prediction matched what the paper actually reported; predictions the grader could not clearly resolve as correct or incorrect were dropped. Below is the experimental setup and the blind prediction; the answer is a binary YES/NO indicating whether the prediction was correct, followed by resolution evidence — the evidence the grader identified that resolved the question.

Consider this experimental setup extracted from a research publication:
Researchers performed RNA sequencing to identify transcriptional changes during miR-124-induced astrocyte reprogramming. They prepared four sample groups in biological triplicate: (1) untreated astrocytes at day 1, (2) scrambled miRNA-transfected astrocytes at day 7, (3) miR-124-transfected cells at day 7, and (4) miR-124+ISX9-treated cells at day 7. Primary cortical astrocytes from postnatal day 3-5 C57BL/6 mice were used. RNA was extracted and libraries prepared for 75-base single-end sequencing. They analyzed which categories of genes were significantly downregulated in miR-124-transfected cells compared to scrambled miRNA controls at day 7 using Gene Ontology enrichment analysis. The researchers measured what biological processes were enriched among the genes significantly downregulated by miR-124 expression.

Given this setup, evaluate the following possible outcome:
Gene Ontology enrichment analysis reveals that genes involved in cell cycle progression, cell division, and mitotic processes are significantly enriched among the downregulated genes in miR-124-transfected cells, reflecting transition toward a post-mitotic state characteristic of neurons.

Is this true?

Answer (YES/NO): YES